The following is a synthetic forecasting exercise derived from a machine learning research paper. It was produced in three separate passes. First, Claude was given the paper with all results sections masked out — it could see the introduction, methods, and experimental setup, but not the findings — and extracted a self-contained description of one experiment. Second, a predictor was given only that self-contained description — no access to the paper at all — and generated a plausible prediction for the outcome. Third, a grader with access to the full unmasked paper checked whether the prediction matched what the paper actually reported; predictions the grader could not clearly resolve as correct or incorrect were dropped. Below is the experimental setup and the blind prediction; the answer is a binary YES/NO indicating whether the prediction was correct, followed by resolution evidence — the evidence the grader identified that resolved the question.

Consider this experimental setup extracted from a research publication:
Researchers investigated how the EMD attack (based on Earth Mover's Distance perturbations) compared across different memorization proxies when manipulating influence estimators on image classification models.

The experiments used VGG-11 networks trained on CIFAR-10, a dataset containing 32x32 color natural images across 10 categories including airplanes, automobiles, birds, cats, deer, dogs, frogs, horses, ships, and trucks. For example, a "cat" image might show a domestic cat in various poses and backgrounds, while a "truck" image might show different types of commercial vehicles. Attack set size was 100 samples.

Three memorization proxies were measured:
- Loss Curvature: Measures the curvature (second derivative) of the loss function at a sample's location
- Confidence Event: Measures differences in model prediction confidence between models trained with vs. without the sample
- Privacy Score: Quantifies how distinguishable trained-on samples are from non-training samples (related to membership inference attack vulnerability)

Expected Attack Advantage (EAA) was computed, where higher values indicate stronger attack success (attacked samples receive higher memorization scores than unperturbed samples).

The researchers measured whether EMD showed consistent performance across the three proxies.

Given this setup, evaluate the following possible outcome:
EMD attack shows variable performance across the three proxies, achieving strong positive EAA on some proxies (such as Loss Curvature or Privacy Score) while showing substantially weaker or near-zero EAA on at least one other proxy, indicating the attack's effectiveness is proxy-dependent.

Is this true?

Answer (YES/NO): YES